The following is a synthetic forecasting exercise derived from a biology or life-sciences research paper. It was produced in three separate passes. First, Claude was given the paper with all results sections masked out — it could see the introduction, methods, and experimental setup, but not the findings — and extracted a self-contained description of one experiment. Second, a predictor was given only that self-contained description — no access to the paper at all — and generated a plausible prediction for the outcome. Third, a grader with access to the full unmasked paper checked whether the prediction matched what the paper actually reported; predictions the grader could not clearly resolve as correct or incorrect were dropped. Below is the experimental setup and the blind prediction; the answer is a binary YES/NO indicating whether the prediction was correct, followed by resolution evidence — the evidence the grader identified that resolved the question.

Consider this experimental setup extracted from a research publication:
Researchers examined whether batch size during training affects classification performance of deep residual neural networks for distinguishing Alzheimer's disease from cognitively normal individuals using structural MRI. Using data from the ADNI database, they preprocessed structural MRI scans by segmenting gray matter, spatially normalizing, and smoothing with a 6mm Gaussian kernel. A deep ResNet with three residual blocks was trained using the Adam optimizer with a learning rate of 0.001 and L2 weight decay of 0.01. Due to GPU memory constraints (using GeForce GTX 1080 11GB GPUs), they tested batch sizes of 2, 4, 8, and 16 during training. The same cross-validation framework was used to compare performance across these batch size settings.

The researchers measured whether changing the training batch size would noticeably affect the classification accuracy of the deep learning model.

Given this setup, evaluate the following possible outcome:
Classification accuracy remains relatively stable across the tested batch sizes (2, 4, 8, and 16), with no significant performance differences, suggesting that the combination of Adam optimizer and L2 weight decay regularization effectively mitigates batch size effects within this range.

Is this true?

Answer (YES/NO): NO